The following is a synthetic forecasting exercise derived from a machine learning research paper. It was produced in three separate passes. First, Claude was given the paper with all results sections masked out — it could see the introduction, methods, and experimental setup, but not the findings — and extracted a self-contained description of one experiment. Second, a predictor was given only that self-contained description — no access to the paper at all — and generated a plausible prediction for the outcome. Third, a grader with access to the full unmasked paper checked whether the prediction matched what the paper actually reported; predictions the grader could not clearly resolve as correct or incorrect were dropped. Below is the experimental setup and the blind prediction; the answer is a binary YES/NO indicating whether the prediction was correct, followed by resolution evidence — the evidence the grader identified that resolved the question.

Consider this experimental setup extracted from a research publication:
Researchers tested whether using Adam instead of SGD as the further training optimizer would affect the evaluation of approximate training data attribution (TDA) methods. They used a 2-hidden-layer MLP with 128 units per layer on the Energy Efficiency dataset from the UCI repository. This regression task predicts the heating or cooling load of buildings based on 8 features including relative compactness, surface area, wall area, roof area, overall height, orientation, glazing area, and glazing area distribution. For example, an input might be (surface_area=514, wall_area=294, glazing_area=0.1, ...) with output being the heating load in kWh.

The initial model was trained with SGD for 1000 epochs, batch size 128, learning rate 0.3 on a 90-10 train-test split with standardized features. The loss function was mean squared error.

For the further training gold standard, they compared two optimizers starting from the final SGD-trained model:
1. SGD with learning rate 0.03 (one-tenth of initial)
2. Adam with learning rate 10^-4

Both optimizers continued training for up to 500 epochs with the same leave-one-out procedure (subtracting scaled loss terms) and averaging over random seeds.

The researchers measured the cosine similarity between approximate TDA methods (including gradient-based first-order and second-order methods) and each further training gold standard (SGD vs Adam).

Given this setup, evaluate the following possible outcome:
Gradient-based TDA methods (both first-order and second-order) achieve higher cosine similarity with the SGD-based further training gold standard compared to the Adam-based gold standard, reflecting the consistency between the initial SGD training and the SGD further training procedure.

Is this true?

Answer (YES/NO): NO